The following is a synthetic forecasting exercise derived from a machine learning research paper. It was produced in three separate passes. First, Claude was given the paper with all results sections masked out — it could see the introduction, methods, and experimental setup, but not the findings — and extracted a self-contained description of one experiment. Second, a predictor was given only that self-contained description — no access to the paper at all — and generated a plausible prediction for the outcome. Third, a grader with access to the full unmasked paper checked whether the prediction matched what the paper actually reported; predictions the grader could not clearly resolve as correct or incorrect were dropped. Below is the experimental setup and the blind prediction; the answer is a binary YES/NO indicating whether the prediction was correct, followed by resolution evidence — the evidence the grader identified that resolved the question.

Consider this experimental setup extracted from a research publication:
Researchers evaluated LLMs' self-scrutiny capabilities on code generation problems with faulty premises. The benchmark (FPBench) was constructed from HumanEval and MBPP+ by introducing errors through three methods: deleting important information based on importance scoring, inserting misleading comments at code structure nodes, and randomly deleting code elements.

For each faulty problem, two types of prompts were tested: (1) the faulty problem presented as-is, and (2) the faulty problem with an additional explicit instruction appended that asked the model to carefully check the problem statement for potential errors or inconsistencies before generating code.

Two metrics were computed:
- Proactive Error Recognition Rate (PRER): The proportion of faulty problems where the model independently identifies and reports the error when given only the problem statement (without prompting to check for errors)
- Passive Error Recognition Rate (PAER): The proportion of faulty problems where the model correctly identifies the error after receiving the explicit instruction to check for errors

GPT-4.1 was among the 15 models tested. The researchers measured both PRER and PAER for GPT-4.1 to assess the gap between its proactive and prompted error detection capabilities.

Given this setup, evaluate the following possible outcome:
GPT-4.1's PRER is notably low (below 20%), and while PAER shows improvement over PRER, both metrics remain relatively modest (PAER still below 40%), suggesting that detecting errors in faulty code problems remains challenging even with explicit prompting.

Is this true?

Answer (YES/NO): NO